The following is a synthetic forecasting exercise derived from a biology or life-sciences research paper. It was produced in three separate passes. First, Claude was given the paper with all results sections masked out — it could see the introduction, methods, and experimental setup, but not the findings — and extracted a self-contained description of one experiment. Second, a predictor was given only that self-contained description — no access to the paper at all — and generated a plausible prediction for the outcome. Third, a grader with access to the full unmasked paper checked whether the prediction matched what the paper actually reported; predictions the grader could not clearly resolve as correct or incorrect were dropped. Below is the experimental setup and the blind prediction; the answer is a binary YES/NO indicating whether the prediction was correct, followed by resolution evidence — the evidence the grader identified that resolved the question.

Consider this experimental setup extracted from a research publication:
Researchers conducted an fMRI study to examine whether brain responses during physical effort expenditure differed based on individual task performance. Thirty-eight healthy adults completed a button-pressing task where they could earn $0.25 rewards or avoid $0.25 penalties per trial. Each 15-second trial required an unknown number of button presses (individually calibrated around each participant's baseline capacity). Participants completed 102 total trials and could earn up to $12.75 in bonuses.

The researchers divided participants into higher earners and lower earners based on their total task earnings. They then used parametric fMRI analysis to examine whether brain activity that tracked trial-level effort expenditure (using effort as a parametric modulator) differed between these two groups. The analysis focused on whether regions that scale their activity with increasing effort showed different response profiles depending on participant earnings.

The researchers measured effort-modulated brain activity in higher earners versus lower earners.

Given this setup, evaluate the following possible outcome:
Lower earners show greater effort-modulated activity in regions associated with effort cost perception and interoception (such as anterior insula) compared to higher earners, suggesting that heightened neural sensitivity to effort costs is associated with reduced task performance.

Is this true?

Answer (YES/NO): NO